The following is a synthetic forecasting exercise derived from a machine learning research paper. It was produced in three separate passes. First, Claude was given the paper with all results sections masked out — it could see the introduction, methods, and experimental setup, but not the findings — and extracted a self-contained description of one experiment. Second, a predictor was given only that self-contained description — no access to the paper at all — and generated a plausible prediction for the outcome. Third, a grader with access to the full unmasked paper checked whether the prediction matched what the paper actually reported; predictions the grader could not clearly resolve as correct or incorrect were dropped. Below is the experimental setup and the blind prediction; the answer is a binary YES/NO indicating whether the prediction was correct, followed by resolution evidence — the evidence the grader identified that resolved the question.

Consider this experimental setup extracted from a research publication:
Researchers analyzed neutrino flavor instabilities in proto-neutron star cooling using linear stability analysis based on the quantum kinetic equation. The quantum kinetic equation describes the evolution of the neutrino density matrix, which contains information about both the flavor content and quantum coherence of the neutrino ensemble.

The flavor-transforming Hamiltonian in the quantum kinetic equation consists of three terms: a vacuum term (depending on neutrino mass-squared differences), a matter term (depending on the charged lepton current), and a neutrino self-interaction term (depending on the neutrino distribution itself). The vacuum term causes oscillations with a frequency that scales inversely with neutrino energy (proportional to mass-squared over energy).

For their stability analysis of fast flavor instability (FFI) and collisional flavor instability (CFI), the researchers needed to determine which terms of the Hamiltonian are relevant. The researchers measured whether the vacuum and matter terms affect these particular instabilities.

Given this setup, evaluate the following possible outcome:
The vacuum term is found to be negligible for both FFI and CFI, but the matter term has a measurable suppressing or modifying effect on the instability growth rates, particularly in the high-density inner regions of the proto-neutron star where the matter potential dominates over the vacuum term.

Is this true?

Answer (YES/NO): NO